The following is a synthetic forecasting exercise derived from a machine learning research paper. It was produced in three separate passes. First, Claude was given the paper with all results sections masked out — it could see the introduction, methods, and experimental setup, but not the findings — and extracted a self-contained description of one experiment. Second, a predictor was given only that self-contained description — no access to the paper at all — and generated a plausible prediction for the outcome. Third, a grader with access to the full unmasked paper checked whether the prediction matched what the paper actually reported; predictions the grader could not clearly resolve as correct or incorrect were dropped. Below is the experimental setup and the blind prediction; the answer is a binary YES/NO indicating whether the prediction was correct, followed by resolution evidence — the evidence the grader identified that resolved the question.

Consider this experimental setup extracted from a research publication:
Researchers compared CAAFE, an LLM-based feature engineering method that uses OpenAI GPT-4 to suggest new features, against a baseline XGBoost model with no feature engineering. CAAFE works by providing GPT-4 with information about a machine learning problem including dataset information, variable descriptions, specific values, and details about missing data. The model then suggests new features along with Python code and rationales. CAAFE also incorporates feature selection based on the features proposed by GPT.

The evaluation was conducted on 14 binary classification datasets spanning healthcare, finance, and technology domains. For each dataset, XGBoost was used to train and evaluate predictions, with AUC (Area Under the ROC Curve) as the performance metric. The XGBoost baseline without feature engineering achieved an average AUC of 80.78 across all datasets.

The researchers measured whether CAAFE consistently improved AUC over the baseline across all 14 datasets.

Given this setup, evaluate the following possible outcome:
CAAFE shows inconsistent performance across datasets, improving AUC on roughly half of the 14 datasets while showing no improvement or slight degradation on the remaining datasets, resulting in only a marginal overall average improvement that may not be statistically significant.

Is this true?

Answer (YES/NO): NO